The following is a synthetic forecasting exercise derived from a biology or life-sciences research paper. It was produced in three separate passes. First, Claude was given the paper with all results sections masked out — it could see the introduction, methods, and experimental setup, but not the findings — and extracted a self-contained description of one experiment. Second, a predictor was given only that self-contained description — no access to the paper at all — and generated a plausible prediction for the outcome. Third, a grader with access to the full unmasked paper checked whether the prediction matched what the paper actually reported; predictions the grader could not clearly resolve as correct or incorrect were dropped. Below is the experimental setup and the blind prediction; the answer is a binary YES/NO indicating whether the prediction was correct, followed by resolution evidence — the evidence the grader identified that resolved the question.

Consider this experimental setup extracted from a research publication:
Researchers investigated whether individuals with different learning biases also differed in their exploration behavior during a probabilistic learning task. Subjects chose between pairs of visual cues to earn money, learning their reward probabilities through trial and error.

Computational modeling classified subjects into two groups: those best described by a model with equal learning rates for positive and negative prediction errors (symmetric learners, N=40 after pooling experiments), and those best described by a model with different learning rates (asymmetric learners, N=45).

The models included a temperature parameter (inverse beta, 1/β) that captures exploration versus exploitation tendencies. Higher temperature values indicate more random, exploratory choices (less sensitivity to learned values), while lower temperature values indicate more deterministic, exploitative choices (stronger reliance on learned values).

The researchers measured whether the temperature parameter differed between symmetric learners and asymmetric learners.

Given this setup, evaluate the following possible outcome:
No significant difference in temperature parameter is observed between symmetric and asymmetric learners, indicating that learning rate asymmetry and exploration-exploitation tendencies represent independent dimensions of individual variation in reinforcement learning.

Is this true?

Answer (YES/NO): NO